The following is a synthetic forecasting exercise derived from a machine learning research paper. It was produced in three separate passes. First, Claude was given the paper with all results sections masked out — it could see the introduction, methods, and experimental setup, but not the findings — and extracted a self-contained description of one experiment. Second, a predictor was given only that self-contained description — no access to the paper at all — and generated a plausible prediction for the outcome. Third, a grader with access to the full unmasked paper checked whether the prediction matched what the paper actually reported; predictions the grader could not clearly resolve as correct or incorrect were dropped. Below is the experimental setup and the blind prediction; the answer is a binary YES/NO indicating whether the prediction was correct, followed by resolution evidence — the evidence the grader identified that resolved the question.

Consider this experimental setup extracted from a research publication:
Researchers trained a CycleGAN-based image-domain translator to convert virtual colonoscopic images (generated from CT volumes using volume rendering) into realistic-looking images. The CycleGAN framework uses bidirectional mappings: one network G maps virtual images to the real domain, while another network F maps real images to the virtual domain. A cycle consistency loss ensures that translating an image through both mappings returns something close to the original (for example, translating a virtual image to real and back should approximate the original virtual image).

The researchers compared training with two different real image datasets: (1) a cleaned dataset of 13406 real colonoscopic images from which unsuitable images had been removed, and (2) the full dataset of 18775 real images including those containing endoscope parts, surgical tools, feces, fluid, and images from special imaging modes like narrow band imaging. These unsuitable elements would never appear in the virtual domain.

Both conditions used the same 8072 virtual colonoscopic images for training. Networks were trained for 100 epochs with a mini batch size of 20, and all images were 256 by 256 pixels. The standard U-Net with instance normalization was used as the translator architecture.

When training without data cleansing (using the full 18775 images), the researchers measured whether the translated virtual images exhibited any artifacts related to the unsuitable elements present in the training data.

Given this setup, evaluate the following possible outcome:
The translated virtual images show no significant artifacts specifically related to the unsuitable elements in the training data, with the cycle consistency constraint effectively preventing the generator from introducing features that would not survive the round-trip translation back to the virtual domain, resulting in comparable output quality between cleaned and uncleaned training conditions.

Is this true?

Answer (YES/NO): NO